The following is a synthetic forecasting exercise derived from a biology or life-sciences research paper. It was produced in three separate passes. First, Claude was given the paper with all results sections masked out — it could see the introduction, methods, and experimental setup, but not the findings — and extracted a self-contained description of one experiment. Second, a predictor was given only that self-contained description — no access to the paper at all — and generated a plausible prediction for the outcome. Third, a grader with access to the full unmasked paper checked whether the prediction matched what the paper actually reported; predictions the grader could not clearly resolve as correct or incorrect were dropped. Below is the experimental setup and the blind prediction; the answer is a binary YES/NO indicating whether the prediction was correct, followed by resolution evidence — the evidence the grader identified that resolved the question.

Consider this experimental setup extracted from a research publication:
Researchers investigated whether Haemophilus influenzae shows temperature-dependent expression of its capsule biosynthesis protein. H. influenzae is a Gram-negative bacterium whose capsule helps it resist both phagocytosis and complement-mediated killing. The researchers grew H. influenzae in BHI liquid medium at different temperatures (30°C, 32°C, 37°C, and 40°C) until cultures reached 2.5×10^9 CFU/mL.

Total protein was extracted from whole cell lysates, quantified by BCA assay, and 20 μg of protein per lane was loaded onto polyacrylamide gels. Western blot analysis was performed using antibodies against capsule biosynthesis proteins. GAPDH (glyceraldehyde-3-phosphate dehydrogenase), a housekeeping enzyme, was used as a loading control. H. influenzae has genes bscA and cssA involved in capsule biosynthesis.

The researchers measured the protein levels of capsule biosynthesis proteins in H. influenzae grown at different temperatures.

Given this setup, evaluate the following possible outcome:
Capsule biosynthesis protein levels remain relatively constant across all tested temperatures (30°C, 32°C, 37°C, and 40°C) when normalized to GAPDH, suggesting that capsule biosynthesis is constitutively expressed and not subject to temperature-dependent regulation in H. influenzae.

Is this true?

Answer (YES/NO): NO